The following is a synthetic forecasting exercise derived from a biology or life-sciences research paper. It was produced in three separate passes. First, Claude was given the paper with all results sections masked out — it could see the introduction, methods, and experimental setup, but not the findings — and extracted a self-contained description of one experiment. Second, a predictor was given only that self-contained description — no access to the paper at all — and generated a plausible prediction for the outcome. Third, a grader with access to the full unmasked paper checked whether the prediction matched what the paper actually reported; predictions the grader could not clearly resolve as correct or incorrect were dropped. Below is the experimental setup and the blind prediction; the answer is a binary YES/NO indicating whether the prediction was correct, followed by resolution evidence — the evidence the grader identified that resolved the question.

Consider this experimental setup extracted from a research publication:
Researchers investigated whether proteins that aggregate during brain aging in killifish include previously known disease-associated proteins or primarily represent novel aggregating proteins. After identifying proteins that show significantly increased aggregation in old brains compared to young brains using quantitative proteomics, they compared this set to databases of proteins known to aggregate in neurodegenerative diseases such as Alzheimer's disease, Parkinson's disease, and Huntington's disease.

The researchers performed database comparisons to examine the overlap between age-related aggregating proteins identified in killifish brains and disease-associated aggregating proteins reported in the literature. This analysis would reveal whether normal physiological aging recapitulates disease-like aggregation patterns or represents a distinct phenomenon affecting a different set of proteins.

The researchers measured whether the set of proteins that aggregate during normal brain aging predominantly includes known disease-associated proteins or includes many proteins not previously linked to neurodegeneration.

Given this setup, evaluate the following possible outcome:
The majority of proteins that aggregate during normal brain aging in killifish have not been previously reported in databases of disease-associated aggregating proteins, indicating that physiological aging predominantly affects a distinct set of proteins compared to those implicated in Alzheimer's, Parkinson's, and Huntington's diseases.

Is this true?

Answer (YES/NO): YES